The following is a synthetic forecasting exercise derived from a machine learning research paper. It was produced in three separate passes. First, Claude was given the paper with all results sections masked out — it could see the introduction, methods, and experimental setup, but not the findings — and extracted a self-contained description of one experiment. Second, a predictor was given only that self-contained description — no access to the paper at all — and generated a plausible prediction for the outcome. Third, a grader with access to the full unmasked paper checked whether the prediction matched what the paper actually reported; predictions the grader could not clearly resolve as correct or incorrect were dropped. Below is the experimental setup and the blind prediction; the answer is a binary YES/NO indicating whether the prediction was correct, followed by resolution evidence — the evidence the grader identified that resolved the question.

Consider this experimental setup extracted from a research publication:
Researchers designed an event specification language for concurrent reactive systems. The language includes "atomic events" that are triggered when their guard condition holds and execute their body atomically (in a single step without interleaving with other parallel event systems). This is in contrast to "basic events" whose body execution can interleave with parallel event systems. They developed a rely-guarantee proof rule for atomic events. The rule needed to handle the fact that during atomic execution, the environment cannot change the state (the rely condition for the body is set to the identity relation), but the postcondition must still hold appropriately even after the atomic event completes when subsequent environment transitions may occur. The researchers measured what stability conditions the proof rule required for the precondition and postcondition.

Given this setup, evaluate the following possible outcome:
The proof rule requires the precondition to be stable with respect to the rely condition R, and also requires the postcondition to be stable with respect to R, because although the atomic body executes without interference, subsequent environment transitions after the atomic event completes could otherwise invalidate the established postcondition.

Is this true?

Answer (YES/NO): YES